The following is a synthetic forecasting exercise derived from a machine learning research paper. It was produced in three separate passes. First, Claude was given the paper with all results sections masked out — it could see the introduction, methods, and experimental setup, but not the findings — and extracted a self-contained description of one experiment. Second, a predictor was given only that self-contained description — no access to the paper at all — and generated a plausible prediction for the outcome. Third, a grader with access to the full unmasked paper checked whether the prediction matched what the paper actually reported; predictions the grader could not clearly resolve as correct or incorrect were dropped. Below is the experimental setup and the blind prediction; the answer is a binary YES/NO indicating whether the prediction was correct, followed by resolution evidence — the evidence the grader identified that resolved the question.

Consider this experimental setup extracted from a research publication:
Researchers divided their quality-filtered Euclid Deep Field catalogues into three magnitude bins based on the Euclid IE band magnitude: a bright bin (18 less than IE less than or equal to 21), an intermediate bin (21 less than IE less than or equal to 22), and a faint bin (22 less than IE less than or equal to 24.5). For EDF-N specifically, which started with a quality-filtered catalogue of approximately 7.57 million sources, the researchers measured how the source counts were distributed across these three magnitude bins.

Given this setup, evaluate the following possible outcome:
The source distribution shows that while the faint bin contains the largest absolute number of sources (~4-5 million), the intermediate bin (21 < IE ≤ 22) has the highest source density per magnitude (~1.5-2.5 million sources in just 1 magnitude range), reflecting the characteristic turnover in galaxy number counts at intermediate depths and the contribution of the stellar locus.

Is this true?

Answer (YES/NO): NO